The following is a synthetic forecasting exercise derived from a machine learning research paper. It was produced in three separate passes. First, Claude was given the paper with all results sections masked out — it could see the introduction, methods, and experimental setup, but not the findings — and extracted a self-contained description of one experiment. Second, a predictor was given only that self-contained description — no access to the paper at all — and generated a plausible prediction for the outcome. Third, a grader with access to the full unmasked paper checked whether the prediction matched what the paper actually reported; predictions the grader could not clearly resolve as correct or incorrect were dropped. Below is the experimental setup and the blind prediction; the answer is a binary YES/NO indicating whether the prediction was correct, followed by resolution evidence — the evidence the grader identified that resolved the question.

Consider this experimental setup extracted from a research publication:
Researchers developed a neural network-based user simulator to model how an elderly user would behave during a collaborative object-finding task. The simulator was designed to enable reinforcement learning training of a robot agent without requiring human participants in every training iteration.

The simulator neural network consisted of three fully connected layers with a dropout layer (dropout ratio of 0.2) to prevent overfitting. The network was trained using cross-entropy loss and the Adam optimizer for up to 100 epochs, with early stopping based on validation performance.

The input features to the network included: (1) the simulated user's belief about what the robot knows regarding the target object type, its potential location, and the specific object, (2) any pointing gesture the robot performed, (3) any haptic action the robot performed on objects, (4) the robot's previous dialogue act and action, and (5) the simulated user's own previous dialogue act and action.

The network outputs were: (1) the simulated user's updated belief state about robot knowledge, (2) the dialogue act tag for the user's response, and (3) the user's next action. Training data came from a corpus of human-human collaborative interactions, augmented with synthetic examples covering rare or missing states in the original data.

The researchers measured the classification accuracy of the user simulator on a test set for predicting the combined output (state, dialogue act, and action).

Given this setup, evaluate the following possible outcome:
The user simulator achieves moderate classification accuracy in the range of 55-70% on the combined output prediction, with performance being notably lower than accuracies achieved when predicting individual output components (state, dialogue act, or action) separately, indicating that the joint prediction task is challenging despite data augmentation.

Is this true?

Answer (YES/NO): NO